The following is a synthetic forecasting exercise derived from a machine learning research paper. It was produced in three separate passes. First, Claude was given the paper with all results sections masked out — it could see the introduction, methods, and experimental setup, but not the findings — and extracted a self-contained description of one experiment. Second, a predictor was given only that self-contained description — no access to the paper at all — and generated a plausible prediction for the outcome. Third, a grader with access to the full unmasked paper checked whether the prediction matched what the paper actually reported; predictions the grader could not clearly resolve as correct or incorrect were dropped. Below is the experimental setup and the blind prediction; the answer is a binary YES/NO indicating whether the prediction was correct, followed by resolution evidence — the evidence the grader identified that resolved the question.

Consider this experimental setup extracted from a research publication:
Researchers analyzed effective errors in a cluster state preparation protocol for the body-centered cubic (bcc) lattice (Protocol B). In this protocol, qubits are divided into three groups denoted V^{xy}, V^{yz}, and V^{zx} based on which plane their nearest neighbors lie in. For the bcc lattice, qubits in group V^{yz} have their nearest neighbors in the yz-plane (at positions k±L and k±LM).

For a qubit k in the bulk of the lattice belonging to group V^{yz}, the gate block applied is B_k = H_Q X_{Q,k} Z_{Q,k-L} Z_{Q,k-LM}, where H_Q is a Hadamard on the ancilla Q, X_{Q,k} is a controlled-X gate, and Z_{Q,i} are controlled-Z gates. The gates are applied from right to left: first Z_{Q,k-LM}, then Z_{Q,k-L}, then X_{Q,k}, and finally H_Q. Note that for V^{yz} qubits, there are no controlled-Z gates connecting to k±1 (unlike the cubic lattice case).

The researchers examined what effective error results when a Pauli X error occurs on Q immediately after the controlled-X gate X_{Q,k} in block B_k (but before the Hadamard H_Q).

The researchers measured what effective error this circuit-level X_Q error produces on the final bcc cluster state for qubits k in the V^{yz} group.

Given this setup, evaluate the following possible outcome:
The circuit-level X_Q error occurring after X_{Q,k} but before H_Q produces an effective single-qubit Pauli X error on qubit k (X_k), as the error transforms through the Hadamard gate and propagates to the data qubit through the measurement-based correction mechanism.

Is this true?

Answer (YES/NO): NO